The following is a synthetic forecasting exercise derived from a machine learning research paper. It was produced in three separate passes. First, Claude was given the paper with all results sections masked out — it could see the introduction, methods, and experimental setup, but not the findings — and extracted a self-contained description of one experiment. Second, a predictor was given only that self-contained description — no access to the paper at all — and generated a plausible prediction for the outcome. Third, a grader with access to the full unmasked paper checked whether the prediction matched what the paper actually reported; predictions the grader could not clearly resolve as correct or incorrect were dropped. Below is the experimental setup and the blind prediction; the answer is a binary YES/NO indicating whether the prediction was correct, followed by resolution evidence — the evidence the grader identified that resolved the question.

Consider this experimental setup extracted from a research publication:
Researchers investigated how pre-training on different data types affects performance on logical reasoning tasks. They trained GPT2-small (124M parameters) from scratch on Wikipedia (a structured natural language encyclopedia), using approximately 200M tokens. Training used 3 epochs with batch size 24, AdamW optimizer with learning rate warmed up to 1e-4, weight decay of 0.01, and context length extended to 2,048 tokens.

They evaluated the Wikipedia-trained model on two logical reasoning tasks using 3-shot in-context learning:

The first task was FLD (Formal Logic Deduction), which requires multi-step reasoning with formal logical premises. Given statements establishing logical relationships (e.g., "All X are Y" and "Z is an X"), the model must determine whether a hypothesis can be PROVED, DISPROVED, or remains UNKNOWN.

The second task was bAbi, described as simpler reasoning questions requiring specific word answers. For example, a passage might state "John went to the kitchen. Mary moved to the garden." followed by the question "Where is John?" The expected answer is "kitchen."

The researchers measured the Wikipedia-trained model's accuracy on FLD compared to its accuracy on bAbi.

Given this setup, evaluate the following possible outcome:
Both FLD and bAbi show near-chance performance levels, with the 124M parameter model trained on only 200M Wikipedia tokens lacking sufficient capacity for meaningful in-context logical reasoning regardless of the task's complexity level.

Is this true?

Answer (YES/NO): NO